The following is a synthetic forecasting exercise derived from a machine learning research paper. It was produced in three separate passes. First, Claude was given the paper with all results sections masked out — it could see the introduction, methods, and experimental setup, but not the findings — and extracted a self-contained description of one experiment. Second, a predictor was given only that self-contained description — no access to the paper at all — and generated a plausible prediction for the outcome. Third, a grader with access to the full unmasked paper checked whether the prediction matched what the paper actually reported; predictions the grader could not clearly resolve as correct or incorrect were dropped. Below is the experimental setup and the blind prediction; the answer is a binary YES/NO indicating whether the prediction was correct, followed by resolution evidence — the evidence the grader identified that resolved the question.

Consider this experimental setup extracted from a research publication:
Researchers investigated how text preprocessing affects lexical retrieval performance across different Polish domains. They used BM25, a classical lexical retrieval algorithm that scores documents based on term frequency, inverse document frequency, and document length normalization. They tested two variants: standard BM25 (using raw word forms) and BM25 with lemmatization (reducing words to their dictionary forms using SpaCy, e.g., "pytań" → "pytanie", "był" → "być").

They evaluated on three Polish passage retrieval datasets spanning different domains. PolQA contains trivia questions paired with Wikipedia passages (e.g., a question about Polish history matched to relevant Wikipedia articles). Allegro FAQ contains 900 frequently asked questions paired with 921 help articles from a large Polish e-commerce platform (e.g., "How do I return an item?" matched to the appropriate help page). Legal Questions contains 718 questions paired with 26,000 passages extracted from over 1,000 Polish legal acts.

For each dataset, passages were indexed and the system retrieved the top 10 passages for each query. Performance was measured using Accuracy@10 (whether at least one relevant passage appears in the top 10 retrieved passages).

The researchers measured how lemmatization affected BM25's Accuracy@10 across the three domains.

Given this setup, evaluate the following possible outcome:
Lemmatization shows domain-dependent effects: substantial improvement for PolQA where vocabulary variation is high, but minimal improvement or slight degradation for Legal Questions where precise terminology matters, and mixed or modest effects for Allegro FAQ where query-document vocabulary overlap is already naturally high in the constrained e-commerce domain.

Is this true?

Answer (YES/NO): NO